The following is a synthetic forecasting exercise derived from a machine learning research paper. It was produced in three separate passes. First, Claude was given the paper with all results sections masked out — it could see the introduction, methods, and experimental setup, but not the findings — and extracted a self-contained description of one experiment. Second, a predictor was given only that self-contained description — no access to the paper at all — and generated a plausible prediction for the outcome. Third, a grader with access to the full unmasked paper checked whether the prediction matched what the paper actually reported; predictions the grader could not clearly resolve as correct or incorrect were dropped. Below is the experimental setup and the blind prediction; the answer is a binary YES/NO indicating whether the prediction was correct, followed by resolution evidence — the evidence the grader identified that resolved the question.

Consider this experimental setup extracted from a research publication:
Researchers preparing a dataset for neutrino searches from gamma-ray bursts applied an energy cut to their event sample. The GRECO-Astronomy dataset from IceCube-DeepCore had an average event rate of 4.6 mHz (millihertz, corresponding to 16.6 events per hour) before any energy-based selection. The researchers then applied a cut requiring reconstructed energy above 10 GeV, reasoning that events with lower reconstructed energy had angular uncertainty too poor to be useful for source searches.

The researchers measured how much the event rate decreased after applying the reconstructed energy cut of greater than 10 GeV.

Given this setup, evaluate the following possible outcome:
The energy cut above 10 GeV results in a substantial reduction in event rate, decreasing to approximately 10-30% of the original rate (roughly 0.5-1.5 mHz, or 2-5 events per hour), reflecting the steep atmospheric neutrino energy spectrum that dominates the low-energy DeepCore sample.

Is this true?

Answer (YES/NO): NO